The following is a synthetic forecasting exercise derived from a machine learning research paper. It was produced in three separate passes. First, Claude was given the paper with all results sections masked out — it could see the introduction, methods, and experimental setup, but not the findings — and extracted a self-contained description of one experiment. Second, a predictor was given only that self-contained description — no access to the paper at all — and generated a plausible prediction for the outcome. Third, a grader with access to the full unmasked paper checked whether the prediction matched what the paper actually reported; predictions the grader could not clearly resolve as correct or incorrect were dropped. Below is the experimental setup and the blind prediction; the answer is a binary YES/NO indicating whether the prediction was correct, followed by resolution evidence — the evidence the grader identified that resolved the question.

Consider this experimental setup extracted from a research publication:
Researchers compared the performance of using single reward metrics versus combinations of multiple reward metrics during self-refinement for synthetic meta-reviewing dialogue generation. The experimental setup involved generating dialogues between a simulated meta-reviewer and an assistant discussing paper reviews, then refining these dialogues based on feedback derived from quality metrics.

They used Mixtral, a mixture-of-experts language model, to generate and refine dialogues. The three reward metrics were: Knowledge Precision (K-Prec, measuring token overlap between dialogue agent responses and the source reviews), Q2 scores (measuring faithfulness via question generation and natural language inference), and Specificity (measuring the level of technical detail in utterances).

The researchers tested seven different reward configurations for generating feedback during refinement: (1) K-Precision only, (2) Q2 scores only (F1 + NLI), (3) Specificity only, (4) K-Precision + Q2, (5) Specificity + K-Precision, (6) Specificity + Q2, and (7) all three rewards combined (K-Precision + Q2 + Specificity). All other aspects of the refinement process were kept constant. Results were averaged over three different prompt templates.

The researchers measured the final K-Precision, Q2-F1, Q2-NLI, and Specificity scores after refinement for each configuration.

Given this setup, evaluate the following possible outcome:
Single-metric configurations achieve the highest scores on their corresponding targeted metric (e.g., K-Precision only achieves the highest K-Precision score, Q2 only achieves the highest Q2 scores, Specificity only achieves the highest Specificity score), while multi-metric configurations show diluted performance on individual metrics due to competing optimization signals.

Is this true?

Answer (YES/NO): NO